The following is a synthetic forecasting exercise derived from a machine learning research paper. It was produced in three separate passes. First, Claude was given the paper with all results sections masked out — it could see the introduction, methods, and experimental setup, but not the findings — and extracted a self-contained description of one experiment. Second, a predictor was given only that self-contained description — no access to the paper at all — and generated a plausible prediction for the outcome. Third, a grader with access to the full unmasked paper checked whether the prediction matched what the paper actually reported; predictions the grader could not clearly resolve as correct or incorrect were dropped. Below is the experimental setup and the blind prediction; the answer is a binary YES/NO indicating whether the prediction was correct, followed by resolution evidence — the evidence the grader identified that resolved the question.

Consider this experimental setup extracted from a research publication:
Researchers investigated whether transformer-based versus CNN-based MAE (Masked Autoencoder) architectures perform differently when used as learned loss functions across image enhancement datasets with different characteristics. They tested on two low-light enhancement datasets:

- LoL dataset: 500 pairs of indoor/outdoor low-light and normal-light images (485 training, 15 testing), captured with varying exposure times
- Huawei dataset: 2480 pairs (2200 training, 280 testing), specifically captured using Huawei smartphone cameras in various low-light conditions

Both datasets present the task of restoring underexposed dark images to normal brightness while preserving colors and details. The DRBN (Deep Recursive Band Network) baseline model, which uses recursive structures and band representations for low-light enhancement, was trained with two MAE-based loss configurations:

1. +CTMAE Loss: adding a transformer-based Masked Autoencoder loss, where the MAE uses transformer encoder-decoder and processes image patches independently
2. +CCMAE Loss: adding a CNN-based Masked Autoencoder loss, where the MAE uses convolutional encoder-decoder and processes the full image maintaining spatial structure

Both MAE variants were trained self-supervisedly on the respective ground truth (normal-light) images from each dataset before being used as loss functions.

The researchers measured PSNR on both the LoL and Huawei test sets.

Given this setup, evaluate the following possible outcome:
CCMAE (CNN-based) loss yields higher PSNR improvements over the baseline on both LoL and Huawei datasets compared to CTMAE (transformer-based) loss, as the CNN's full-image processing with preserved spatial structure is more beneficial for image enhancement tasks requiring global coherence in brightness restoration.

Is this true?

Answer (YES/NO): YES